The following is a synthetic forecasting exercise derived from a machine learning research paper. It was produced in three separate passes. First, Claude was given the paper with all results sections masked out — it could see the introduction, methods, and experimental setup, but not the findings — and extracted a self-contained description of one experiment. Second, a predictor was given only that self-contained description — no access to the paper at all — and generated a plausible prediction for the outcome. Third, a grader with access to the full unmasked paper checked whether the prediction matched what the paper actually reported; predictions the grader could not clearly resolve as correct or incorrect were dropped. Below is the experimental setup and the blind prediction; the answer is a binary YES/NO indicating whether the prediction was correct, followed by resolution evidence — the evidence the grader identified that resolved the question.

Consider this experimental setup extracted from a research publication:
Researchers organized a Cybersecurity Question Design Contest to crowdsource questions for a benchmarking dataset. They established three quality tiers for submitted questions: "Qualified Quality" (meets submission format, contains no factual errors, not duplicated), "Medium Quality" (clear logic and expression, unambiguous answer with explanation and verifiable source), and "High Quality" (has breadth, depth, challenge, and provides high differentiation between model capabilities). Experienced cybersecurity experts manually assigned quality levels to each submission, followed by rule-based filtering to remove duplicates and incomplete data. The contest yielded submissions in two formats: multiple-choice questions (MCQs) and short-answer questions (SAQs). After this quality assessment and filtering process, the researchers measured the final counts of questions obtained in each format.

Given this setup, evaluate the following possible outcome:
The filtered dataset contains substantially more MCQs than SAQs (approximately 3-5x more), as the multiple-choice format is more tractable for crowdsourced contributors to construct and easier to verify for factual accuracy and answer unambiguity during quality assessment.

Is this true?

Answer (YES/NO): NO